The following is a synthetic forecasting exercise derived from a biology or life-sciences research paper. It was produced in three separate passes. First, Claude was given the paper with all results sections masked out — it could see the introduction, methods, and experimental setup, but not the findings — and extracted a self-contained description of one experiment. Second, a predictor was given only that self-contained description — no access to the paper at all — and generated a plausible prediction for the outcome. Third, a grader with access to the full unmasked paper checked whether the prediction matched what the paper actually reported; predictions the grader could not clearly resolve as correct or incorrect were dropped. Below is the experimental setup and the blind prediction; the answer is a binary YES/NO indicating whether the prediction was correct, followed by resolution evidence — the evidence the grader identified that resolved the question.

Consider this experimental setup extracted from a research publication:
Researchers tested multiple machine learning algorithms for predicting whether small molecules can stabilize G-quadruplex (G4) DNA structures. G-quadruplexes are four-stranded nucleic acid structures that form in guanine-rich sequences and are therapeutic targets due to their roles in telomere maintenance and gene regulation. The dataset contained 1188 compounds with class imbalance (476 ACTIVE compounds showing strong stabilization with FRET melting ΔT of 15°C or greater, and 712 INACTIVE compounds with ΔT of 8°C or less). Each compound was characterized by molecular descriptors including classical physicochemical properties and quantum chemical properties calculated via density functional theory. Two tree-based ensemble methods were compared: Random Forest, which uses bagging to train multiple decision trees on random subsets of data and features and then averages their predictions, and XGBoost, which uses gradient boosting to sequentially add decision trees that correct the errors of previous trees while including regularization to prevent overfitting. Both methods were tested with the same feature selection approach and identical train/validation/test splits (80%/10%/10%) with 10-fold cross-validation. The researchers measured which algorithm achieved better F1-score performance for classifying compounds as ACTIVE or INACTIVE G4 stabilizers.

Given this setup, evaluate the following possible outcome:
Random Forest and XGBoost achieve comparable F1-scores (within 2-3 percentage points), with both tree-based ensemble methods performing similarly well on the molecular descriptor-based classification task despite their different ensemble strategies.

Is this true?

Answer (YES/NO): NO